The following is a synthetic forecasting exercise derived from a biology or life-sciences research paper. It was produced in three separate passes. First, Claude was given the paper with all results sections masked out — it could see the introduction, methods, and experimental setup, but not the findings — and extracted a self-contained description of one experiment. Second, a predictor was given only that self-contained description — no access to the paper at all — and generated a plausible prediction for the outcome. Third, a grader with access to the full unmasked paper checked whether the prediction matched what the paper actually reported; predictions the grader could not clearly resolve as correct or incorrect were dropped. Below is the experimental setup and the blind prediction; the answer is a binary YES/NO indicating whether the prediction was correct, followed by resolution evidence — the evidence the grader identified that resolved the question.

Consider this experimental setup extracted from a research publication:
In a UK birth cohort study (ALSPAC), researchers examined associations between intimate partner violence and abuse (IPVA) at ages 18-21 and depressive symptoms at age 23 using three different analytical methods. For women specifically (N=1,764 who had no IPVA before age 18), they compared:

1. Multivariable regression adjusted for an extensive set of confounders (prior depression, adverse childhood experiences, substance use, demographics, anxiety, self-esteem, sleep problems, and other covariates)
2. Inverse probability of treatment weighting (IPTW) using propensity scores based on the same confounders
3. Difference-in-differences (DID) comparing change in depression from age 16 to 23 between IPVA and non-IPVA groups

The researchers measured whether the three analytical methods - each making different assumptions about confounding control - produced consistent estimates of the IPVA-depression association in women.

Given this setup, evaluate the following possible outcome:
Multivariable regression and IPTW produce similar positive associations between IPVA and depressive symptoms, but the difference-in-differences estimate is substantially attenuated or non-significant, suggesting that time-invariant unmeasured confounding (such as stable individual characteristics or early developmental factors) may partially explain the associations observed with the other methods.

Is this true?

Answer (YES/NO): YES